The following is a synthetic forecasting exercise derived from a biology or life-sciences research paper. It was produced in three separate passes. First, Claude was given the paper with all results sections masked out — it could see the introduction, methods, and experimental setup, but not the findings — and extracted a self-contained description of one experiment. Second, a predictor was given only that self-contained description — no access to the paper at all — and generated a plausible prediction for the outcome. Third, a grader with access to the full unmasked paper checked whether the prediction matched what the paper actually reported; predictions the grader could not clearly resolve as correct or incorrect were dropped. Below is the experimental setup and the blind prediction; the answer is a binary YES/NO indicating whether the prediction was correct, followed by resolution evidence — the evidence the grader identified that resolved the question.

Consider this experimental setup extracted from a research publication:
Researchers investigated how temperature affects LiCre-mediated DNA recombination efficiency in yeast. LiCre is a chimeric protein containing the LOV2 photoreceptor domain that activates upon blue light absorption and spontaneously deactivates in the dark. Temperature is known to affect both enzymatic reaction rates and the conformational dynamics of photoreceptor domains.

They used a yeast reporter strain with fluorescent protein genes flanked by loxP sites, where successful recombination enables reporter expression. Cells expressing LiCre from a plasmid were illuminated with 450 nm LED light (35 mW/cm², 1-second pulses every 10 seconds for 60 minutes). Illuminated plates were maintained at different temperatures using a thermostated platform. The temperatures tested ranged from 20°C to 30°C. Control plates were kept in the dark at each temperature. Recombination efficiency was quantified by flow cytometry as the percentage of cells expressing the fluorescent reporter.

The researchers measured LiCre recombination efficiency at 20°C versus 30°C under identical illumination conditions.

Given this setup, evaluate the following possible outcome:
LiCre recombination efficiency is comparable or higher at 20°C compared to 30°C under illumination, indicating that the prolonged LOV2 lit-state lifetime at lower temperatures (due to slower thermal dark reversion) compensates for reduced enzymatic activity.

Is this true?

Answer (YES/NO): NO